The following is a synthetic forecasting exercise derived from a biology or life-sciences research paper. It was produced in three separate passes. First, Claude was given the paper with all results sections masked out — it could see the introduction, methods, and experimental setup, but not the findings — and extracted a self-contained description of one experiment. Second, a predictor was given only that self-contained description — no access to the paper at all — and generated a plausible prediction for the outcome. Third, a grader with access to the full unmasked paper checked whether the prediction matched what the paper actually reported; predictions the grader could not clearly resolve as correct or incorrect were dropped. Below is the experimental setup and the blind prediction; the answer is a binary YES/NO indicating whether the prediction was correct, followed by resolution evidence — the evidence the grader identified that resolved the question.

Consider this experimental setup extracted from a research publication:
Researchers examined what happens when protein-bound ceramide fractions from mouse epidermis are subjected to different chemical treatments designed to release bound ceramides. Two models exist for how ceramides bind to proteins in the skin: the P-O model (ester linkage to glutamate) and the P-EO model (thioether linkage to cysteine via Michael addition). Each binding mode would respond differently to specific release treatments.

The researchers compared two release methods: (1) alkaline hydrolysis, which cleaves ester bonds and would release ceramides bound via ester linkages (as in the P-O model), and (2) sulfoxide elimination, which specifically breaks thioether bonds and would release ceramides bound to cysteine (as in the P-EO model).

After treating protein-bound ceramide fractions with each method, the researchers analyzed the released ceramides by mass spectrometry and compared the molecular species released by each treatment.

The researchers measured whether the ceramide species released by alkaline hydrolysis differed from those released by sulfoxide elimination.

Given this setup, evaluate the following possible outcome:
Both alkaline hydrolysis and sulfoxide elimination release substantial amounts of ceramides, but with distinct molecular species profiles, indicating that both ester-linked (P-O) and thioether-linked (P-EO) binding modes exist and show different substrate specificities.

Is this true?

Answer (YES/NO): NO